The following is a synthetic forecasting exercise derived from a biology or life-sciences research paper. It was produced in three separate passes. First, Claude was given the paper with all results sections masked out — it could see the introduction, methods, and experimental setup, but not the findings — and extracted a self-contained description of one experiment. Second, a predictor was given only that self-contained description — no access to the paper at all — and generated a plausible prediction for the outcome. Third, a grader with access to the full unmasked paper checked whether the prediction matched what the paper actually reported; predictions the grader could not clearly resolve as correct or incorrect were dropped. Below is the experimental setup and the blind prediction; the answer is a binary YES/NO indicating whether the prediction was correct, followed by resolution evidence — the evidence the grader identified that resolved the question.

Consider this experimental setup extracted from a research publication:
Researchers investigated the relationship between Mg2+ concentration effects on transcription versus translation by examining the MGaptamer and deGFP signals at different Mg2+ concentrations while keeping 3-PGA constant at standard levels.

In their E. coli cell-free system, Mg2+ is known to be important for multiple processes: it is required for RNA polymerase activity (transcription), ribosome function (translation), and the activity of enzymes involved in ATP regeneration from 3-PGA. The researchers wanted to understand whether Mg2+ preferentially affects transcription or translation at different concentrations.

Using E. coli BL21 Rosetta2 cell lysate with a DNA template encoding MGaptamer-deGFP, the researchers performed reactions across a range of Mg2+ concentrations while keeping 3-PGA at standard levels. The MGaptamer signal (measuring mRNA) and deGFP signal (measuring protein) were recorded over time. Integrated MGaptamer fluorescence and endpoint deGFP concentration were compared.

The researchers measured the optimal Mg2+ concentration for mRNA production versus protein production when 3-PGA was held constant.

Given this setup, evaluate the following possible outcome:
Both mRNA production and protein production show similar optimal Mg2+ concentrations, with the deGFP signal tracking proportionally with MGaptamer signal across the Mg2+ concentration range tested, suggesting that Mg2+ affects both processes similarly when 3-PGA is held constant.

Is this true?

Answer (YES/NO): NO